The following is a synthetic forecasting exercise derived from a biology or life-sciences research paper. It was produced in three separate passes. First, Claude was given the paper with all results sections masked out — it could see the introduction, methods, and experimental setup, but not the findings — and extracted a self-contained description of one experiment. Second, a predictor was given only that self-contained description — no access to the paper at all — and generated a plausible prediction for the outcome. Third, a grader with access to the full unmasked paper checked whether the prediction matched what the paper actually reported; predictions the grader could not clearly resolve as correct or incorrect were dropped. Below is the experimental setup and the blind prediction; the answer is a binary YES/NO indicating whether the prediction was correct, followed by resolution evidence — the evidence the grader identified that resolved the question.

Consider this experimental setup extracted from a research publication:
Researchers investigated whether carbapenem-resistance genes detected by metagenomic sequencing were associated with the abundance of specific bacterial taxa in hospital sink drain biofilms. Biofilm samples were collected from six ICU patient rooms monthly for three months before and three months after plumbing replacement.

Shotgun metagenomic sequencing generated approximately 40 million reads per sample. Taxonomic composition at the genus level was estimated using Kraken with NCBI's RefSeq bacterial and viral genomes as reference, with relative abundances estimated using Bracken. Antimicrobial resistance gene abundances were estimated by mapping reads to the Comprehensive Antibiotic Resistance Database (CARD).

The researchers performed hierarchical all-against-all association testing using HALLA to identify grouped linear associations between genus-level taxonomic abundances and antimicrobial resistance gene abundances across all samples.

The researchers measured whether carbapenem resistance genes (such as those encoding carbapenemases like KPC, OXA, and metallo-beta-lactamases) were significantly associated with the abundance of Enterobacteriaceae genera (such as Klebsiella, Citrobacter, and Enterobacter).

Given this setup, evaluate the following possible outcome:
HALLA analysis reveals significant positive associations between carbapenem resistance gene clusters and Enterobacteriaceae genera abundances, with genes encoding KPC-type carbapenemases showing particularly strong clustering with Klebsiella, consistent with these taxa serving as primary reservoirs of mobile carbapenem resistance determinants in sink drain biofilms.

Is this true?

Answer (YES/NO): YES